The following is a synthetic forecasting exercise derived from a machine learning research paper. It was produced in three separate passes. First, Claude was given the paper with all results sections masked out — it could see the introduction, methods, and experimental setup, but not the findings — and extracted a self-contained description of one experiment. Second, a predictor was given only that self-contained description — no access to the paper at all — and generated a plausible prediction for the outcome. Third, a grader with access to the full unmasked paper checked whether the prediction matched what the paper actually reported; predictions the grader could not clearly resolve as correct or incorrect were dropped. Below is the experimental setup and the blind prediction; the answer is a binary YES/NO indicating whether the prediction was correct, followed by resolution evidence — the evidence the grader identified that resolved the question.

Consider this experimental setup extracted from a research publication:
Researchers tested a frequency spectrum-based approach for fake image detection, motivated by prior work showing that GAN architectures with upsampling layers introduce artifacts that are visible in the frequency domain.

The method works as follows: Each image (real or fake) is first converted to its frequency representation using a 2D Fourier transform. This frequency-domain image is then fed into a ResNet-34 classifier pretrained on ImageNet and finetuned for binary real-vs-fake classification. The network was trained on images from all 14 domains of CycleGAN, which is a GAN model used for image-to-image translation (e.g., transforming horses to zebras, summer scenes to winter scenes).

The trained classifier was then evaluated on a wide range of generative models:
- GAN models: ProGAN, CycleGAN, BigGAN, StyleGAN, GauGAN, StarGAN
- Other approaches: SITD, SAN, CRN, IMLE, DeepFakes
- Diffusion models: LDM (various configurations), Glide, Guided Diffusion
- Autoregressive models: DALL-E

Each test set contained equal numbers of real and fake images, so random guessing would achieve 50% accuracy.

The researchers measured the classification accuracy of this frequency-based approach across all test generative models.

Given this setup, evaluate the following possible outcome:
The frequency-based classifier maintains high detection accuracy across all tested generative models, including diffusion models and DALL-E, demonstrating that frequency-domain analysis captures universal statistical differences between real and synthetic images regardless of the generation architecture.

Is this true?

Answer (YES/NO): NO